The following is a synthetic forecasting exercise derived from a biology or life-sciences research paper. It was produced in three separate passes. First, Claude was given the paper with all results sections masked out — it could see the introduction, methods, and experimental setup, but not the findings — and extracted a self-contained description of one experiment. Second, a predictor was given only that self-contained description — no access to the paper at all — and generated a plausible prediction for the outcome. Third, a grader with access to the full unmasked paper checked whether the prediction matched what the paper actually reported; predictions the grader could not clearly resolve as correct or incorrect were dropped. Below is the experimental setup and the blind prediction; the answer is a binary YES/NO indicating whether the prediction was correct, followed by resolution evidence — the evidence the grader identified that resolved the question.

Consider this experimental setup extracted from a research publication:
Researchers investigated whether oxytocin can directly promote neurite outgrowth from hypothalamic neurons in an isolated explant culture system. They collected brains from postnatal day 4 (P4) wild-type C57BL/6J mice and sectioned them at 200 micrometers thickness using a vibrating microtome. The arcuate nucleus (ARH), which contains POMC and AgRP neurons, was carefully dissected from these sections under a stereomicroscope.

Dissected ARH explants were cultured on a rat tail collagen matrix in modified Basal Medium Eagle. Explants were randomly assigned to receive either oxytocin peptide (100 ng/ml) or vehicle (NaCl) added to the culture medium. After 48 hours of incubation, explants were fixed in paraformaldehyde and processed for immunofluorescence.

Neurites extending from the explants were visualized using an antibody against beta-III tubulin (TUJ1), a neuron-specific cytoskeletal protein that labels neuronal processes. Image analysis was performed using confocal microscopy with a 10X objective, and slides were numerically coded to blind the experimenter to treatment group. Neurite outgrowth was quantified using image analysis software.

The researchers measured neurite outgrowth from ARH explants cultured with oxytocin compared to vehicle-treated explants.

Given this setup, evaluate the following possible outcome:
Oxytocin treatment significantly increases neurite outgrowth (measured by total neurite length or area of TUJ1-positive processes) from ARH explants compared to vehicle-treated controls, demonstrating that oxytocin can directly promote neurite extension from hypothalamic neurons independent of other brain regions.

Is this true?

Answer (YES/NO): YES